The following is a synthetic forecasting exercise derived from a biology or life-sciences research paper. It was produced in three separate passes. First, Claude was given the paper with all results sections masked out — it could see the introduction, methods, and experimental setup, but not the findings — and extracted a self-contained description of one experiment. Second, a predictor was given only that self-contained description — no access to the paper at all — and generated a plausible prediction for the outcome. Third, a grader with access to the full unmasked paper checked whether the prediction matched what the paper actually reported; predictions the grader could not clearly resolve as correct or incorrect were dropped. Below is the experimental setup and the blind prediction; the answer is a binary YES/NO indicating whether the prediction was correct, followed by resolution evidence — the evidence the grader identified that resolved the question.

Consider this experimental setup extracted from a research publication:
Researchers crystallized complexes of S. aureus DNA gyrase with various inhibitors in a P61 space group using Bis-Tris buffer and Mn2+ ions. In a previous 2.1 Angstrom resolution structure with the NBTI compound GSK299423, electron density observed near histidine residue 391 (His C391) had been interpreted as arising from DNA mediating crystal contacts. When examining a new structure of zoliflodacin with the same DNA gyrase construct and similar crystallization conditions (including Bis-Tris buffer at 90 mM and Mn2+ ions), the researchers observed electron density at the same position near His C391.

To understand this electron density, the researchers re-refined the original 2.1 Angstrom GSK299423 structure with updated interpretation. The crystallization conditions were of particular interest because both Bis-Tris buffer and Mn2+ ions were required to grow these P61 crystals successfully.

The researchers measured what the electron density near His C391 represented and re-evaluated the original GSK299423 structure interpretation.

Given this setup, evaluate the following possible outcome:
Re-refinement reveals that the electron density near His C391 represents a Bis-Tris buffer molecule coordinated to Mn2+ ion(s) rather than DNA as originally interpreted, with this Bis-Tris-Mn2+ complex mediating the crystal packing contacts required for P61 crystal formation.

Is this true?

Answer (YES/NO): YES